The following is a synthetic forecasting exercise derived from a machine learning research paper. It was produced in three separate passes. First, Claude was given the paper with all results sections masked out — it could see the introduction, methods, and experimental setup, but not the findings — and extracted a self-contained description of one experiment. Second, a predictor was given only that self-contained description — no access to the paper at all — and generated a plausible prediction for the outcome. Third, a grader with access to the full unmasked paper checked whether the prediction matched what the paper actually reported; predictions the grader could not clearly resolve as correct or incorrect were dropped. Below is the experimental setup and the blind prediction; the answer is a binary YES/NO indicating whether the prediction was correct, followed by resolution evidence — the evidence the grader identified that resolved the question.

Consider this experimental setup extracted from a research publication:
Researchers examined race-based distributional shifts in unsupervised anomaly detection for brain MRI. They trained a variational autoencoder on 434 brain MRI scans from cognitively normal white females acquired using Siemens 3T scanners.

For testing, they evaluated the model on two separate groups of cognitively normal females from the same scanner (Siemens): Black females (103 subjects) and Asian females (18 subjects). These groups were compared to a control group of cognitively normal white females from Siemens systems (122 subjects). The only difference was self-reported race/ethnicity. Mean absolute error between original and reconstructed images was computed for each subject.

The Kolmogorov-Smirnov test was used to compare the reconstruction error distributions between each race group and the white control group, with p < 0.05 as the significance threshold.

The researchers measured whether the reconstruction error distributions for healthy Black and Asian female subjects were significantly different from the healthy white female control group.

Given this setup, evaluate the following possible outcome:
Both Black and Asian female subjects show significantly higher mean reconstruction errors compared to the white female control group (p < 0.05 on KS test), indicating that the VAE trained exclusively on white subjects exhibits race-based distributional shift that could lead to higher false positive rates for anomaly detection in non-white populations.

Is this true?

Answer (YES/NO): NO